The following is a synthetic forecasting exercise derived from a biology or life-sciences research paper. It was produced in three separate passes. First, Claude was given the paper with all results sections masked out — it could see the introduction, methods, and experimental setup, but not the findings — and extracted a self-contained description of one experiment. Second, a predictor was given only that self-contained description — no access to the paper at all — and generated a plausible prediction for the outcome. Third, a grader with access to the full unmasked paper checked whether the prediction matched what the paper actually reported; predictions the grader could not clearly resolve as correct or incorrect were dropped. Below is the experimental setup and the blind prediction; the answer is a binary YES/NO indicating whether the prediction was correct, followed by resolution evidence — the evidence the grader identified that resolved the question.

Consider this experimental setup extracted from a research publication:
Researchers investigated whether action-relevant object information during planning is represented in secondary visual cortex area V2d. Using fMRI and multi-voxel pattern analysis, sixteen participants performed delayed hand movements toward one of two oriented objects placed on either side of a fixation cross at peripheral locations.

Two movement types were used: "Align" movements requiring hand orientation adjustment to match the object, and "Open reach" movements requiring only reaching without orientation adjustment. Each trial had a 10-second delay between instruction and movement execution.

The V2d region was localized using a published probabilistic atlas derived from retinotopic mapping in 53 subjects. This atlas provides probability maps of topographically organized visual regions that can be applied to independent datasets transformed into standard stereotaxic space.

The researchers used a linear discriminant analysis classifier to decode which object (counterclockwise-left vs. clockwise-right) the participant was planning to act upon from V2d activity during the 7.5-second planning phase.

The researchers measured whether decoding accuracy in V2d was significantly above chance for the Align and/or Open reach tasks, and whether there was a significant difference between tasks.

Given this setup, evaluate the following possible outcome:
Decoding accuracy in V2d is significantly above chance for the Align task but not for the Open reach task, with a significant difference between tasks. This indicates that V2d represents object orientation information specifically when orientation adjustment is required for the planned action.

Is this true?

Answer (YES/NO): NO